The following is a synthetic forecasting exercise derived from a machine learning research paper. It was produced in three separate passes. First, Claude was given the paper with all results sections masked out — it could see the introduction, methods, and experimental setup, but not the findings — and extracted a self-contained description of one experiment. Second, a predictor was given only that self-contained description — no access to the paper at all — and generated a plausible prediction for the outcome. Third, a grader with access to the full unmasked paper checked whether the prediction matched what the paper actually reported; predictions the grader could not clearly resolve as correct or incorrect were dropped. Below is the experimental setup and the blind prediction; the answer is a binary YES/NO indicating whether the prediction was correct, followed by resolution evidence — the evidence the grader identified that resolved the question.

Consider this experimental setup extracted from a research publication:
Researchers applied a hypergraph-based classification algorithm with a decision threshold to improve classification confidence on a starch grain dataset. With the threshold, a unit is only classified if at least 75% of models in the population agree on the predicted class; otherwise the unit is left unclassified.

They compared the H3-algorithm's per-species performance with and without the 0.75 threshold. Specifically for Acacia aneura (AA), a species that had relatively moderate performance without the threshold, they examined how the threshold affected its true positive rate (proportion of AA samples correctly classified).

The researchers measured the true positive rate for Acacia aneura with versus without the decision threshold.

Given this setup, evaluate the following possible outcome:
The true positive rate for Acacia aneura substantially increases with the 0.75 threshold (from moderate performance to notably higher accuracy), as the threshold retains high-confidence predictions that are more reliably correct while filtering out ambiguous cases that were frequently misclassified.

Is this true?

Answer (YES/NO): YES